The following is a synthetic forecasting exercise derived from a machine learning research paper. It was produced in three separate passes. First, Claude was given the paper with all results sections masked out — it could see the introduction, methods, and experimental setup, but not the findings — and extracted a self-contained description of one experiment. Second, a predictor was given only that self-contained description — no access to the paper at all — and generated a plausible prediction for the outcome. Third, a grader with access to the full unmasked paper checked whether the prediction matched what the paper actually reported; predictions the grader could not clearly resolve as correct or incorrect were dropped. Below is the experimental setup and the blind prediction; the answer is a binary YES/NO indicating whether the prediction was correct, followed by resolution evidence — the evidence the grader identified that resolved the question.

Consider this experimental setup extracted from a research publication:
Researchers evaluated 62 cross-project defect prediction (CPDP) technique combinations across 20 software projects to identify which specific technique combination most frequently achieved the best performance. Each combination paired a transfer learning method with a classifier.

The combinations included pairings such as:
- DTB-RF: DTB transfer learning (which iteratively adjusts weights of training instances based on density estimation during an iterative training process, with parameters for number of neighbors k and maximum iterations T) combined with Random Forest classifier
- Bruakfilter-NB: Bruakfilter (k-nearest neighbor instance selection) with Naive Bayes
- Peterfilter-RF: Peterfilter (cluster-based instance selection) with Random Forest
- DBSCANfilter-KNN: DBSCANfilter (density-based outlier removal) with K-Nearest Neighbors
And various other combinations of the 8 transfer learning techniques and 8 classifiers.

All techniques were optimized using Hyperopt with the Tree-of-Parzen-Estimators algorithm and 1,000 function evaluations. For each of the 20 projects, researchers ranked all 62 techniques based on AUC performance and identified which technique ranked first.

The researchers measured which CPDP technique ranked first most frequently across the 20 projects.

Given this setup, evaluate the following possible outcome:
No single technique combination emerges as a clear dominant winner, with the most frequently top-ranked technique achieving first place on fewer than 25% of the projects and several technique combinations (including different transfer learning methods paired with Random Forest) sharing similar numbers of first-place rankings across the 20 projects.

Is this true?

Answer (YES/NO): NO